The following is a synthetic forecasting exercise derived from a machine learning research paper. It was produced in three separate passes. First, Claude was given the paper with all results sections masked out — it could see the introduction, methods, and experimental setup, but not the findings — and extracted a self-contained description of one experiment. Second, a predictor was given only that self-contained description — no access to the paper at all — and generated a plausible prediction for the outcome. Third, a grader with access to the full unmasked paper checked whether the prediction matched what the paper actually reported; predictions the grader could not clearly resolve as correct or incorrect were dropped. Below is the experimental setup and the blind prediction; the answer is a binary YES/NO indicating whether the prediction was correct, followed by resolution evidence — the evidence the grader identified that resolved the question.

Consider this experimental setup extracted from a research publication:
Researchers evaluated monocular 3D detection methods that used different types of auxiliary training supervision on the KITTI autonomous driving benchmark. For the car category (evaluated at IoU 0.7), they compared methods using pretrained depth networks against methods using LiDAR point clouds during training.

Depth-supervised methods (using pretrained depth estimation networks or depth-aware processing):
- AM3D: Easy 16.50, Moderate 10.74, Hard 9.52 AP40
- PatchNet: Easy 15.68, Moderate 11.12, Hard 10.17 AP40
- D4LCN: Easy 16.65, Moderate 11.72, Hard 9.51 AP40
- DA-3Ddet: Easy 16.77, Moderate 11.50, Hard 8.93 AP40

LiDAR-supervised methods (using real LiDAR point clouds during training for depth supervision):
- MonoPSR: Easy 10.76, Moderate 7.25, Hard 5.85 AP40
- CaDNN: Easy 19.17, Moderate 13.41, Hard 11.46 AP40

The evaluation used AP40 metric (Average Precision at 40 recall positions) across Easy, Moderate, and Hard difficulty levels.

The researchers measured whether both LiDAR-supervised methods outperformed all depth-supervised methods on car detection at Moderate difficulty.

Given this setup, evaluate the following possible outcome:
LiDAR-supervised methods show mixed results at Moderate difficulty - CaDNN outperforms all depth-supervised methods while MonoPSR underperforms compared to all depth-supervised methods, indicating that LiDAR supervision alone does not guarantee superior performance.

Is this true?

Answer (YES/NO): YES